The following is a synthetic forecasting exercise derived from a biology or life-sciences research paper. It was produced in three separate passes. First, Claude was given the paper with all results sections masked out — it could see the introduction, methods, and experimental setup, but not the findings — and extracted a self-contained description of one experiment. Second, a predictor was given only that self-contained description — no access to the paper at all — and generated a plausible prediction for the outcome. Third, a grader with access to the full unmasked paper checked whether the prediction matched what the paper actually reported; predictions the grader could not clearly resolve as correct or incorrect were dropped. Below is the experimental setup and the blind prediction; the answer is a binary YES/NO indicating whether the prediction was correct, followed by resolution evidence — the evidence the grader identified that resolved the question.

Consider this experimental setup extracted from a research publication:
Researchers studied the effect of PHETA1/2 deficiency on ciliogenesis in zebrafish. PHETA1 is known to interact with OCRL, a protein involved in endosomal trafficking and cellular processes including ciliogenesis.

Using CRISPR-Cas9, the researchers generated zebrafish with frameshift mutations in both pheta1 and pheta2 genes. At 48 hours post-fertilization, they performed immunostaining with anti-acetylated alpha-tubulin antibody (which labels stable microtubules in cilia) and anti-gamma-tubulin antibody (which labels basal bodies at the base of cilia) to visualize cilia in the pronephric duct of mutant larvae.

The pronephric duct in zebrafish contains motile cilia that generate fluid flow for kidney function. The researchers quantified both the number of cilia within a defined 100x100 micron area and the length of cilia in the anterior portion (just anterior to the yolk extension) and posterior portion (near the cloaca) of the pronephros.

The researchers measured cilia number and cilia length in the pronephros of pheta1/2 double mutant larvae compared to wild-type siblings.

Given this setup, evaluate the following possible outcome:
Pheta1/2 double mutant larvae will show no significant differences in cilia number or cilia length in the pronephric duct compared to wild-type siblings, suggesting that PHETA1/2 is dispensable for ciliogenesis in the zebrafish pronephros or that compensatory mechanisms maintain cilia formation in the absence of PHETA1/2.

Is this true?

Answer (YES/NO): NO